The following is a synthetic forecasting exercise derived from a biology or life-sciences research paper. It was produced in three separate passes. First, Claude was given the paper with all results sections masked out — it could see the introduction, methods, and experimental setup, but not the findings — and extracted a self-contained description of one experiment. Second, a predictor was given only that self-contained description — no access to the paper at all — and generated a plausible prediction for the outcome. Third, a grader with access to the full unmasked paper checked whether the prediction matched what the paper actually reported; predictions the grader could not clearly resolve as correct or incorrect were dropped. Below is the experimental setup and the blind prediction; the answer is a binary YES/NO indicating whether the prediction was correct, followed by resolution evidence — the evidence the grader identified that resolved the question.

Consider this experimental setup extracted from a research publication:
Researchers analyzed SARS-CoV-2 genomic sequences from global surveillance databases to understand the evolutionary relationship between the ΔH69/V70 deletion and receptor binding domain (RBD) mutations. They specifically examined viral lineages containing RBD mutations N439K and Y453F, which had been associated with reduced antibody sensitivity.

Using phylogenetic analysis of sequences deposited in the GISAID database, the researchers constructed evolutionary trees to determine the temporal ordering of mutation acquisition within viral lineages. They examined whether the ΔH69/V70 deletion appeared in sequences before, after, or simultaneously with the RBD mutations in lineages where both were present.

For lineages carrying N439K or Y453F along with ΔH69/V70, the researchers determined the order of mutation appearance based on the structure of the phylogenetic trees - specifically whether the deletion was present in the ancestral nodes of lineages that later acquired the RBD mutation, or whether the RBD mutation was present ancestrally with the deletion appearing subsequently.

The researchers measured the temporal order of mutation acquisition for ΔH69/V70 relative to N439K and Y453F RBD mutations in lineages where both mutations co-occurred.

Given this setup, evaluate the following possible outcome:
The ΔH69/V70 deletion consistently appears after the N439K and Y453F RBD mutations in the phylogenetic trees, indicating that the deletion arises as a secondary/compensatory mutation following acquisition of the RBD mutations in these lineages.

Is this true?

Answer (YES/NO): YES